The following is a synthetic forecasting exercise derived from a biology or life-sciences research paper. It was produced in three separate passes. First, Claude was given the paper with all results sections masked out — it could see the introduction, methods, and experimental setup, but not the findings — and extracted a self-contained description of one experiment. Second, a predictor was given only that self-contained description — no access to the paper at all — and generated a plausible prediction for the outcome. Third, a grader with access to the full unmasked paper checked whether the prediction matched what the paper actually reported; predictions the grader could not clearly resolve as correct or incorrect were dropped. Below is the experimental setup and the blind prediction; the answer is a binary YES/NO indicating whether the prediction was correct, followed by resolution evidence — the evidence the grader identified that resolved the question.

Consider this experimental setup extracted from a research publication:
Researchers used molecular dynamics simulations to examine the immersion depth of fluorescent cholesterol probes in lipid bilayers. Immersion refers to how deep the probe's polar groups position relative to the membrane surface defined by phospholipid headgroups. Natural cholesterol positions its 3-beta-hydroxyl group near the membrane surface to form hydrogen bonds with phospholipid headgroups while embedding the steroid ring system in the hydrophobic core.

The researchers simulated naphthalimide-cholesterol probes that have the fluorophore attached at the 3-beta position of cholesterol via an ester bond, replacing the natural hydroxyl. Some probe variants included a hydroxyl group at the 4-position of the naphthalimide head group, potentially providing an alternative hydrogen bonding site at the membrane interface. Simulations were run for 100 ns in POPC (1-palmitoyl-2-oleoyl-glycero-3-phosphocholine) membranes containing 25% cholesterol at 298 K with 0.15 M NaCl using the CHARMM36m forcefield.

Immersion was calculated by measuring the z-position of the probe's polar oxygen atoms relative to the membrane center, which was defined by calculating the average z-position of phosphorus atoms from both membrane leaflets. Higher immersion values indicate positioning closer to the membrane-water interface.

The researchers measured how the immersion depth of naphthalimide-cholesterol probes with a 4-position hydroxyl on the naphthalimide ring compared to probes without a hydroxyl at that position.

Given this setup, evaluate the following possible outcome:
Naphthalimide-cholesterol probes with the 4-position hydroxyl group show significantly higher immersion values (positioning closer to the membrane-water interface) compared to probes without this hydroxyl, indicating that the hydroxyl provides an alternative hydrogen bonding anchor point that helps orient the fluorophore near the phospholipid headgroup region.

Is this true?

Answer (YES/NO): NO